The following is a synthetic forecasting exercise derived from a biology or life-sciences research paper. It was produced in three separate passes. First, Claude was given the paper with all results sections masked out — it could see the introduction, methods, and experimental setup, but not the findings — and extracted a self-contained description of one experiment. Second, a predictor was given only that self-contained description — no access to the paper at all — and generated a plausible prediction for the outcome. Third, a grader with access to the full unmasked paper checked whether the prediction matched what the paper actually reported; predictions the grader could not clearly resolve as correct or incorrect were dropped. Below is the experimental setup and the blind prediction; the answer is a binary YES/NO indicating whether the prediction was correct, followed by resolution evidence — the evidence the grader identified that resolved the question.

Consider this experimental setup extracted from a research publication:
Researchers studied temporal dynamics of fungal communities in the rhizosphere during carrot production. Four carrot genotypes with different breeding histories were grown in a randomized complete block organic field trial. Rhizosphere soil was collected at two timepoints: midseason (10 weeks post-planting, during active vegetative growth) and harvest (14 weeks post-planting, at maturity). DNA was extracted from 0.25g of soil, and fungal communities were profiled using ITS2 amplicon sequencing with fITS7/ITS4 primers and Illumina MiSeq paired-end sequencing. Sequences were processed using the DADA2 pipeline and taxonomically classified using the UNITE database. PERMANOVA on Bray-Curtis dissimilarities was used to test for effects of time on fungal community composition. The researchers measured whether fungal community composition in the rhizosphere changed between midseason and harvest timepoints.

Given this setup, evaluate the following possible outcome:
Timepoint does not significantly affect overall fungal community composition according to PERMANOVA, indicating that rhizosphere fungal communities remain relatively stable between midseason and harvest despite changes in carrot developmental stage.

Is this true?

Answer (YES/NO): NO